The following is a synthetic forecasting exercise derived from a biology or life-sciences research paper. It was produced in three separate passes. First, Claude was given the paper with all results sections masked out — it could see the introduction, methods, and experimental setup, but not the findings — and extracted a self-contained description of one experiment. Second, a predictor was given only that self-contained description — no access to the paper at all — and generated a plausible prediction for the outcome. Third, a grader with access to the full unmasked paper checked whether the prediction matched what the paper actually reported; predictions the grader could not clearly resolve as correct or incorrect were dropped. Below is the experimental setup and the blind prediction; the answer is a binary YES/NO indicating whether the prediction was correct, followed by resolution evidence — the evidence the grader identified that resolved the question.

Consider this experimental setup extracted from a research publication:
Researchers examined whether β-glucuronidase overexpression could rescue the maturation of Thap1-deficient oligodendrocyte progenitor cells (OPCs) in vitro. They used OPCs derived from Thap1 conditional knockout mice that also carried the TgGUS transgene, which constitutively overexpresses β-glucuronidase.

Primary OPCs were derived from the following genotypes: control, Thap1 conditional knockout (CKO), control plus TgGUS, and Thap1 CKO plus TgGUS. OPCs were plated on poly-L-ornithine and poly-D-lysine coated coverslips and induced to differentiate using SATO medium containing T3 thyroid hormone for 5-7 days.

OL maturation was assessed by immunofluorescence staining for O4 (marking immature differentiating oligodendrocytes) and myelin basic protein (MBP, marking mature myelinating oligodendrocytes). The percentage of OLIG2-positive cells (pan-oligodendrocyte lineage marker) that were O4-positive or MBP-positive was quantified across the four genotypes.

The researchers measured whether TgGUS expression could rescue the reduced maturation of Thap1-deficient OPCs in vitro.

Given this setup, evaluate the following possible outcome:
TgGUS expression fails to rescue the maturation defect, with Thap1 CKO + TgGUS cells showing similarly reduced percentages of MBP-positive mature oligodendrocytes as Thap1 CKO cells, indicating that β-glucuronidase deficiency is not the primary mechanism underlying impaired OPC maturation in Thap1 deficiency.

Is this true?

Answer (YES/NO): NO